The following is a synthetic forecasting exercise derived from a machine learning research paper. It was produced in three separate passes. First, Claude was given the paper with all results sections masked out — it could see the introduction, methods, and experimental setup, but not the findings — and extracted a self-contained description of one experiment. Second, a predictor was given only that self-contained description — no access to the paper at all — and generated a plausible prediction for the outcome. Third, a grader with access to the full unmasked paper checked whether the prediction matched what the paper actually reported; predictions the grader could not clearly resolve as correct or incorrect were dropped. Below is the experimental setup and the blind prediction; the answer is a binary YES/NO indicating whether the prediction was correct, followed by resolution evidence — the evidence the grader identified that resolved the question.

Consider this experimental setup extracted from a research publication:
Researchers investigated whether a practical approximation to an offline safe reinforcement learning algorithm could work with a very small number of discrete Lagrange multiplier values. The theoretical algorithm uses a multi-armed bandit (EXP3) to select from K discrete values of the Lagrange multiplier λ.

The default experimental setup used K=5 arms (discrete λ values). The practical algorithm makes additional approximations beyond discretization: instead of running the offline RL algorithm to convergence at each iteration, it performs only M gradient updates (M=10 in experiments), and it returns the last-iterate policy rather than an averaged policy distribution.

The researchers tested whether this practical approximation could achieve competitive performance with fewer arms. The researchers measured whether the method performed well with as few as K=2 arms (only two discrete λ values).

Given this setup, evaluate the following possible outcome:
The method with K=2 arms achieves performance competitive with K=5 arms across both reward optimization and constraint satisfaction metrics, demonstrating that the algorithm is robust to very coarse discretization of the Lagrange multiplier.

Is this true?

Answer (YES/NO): YES